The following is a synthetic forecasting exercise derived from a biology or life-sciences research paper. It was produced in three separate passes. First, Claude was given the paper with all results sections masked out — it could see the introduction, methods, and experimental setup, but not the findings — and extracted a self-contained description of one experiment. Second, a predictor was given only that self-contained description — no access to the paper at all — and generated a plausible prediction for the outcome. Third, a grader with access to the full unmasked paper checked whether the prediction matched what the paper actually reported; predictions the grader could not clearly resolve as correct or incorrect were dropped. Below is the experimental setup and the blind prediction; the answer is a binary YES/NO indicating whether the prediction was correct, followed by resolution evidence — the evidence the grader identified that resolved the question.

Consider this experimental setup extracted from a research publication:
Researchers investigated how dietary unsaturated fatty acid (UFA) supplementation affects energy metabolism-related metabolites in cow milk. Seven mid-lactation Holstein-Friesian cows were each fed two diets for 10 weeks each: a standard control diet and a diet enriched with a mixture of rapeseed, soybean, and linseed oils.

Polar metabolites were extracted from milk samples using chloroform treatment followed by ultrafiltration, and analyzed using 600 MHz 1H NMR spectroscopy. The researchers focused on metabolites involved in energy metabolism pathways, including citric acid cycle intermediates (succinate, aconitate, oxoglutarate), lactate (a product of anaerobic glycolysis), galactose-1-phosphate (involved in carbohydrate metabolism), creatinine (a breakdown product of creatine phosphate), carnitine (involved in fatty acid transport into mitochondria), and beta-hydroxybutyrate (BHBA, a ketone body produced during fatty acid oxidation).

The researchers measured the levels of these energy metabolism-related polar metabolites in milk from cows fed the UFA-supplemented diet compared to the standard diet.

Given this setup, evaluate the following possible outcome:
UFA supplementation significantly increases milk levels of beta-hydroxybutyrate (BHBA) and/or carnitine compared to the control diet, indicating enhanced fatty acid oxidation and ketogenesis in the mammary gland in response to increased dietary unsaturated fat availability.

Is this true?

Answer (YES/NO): NO